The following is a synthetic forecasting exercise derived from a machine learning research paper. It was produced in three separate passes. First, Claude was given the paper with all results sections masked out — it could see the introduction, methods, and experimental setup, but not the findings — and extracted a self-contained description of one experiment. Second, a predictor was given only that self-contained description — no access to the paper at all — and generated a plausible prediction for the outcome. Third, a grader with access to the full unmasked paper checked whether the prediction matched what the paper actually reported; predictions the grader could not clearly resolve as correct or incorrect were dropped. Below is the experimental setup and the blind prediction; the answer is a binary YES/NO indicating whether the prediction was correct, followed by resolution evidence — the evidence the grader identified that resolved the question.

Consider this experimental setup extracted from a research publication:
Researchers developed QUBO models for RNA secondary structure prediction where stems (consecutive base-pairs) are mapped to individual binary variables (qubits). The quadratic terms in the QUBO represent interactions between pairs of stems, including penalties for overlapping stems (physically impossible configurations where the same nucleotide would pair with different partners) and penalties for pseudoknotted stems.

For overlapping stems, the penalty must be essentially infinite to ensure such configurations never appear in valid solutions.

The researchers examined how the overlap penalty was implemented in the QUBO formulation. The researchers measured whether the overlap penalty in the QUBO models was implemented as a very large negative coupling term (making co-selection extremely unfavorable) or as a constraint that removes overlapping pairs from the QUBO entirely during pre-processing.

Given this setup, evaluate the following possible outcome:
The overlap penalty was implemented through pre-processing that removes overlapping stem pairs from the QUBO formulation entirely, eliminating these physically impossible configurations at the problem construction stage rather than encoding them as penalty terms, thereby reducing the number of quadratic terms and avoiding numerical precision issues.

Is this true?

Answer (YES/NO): NO